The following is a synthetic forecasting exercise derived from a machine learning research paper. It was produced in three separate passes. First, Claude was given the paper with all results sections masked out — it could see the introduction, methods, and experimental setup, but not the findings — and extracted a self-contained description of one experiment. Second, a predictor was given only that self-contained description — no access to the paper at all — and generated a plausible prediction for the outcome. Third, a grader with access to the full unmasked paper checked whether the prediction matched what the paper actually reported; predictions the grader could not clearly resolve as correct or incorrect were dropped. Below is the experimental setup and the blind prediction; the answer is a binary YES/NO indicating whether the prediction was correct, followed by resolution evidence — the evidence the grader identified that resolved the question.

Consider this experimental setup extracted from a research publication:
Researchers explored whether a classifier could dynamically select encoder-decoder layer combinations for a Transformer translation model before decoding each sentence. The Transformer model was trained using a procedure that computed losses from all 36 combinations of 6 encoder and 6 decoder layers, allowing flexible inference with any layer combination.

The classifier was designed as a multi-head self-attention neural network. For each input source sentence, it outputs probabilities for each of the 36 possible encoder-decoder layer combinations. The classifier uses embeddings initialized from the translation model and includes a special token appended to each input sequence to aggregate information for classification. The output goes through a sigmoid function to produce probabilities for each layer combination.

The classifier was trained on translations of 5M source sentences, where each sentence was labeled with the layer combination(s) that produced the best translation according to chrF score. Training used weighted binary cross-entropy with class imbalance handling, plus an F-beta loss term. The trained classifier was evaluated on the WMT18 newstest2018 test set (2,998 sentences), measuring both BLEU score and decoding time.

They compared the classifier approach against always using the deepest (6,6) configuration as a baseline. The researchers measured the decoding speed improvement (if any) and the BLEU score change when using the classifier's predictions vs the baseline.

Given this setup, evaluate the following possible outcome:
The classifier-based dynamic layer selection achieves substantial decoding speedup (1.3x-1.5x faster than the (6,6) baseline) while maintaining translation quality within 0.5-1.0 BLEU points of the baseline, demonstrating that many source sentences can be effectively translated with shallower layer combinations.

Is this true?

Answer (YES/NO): NO